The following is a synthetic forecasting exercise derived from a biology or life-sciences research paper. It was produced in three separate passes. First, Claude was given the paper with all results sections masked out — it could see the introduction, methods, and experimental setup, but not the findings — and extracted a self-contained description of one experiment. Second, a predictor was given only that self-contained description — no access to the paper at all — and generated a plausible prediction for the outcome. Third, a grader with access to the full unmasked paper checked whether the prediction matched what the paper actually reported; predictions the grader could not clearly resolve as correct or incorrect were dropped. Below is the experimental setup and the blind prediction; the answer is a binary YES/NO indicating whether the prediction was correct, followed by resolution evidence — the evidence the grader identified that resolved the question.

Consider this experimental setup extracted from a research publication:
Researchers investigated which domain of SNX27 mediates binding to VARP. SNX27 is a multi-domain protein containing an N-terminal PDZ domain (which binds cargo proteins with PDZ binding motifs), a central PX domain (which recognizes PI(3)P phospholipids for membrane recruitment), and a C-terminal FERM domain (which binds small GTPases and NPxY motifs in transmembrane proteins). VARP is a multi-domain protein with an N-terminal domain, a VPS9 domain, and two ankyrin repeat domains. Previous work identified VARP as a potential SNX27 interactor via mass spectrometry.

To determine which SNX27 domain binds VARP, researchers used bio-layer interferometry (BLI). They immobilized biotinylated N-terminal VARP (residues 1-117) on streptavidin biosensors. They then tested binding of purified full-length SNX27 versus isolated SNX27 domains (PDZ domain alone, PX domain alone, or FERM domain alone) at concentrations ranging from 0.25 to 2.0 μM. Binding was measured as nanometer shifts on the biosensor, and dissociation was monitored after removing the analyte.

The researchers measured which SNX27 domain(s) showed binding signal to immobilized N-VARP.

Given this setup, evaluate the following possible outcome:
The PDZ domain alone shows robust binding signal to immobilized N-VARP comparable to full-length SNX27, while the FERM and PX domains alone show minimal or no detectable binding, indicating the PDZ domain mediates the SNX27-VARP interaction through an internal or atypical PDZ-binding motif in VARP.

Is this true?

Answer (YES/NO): YES